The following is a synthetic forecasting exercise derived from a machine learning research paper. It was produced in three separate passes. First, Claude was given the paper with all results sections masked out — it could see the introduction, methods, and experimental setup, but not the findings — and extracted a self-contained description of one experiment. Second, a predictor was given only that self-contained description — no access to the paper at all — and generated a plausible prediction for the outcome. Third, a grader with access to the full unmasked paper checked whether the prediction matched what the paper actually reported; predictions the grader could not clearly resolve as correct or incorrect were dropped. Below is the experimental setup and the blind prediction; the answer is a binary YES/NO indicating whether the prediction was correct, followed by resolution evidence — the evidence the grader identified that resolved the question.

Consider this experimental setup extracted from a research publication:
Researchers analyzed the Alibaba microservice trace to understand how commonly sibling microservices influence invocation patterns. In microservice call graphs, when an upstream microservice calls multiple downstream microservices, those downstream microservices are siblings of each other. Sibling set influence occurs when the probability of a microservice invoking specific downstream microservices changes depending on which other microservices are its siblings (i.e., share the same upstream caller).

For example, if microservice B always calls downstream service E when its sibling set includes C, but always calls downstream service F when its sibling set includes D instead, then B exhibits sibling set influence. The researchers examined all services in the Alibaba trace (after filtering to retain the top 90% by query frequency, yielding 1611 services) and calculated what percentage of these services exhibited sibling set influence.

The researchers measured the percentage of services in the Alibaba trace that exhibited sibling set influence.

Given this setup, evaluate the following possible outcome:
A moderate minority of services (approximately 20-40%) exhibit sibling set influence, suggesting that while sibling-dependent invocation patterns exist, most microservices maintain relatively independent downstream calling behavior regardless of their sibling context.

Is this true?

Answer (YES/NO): NO